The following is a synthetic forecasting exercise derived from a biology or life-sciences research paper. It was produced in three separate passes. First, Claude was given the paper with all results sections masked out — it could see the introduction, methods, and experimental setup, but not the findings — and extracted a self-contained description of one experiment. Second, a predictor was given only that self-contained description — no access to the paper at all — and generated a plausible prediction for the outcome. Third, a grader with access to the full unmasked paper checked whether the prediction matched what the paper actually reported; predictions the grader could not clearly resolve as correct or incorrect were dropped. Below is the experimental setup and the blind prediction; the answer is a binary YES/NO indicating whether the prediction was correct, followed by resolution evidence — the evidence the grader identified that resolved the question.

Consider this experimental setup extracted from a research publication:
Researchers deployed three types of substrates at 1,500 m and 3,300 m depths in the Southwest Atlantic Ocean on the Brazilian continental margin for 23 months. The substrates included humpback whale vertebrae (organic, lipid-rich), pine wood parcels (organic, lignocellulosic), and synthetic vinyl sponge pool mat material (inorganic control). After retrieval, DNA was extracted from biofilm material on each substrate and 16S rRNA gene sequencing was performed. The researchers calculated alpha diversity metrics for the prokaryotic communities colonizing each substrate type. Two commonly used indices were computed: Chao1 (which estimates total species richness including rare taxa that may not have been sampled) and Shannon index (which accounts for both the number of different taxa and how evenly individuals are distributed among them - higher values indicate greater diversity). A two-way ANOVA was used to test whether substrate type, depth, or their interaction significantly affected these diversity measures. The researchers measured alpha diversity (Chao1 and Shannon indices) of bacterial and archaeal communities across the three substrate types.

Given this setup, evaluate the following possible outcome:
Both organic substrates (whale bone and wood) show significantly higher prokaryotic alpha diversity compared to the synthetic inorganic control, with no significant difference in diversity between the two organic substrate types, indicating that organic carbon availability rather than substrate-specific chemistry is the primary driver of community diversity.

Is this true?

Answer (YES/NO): NO